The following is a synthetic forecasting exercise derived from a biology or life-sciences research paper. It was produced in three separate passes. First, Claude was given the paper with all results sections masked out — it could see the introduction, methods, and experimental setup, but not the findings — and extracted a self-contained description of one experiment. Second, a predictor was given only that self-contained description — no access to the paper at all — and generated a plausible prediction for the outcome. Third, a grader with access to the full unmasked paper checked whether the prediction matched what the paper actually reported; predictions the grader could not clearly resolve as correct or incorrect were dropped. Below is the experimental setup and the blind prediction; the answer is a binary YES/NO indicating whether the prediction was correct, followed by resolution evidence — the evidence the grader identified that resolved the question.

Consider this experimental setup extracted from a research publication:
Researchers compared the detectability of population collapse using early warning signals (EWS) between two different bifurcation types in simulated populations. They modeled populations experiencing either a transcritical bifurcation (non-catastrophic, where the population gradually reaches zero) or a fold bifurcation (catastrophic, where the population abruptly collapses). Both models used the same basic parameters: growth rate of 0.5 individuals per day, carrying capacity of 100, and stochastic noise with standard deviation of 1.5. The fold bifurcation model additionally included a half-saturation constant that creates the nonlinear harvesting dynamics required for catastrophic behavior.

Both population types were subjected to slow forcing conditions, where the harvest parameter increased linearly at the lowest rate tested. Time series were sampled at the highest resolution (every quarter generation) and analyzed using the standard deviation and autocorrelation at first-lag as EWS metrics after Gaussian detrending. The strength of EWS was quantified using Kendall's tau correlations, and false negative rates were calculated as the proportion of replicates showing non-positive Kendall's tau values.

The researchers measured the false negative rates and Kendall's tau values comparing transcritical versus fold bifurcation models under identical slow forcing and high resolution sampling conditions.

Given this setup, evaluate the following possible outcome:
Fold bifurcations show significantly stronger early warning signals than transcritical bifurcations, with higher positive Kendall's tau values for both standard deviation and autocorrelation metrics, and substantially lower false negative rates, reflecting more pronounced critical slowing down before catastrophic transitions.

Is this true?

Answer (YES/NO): NO